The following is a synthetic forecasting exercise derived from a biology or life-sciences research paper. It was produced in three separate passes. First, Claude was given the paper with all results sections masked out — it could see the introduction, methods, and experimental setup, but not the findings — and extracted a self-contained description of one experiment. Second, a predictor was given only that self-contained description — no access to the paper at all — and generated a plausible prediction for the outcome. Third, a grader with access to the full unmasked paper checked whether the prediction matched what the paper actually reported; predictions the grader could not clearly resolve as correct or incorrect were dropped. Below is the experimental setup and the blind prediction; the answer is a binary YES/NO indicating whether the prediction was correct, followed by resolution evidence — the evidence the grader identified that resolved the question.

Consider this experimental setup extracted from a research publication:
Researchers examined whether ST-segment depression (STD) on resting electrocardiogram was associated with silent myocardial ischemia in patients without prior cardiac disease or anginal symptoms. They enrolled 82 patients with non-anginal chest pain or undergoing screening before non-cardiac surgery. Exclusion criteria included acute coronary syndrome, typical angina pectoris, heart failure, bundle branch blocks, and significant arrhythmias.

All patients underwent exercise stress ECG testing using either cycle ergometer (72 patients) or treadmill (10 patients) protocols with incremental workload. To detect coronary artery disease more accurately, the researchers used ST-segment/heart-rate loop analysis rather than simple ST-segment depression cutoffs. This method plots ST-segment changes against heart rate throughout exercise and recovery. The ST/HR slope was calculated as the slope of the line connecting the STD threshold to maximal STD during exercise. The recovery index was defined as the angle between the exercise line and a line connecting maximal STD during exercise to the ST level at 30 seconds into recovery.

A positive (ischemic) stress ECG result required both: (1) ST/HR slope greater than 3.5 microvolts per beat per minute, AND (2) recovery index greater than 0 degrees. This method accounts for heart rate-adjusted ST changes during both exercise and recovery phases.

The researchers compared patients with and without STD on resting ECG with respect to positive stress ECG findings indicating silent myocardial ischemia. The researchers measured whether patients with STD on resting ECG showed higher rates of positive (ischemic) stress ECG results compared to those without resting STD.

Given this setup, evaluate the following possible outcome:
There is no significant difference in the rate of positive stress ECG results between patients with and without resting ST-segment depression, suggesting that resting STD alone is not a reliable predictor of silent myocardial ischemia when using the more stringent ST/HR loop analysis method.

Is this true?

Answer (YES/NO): YES